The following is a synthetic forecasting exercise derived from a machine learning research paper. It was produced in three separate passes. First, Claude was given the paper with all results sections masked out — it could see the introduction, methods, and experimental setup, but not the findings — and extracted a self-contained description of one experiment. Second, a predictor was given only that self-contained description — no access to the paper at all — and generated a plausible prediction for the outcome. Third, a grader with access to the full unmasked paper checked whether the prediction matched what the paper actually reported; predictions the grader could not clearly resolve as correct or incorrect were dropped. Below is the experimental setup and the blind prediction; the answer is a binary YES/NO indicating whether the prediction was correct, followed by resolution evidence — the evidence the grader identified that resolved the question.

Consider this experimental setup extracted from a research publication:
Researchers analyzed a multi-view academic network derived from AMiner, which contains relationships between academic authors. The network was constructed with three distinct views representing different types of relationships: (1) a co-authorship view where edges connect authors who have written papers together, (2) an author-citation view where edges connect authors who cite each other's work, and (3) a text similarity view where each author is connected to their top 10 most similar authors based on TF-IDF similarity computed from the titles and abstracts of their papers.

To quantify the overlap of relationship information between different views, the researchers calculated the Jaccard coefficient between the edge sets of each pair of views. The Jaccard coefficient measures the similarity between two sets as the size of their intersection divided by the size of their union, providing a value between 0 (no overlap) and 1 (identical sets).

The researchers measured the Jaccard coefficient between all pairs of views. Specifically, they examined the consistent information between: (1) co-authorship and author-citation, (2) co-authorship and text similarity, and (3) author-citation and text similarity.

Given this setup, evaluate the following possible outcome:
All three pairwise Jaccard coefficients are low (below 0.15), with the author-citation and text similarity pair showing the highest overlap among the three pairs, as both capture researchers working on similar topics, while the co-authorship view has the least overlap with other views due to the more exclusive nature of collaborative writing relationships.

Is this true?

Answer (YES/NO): NO